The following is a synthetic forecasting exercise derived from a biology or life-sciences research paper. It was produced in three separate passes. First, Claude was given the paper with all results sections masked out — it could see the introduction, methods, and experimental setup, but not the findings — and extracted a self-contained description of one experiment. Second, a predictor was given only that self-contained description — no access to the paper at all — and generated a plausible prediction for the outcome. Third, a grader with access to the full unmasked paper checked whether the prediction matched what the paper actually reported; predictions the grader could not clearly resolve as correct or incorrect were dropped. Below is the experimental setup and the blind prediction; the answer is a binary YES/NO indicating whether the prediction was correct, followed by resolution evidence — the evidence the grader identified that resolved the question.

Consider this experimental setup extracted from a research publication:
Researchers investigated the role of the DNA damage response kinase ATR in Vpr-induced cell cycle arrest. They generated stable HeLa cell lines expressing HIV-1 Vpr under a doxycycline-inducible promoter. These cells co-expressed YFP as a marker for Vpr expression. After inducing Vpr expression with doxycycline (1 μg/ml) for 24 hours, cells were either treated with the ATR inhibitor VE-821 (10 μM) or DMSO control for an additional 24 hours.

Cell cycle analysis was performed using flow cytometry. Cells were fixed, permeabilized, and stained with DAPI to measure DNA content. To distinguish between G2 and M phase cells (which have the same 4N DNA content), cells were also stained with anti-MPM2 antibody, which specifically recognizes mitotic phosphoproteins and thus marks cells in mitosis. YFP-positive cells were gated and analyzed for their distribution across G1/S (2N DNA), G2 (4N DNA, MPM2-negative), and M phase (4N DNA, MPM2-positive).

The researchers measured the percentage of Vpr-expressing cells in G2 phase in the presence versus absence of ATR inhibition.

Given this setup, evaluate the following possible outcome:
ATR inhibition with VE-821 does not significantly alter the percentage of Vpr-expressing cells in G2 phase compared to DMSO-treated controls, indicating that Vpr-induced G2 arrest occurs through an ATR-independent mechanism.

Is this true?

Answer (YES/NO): NO